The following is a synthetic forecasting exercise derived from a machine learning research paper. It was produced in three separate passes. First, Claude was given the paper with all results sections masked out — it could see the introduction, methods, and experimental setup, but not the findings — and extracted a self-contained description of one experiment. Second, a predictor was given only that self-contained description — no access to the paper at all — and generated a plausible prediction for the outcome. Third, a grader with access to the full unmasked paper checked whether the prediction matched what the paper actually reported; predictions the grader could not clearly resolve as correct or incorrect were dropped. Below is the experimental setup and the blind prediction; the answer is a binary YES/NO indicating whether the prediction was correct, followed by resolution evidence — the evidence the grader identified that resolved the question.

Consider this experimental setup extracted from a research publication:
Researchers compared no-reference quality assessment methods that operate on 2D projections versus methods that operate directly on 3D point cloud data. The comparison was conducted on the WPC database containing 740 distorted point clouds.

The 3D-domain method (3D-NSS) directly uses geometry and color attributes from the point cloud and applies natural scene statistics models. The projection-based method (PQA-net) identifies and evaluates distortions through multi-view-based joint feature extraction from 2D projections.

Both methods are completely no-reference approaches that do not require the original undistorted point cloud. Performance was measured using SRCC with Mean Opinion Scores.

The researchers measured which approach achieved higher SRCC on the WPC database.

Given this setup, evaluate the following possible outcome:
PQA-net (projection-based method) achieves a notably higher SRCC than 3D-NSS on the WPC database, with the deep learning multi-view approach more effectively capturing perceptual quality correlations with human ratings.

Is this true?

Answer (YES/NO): YES